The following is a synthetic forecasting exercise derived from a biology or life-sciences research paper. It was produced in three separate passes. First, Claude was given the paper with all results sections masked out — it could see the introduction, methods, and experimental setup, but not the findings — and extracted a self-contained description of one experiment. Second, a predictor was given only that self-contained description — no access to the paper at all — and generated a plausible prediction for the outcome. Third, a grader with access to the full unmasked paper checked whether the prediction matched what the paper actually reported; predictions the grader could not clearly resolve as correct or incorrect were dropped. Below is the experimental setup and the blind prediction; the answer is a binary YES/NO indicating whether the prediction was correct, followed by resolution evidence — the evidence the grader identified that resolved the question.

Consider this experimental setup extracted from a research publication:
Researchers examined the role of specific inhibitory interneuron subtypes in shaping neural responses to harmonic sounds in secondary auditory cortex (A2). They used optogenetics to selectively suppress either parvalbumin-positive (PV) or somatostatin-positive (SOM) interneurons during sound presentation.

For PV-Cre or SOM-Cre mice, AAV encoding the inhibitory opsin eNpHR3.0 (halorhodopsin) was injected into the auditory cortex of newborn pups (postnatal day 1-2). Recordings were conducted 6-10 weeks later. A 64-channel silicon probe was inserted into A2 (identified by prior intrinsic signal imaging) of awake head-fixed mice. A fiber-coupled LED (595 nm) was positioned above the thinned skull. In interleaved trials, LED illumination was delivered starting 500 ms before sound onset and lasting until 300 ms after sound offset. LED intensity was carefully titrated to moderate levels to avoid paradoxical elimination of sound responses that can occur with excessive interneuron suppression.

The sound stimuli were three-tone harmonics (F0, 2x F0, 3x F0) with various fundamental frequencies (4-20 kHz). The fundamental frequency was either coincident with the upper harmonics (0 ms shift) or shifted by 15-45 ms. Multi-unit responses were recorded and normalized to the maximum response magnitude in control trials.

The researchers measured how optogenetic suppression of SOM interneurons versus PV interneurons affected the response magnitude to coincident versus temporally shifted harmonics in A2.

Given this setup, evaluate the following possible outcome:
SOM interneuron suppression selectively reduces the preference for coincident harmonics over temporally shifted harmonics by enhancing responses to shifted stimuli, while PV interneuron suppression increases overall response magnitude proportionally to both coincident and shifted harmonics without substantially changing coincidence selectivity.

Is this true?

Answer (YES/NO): YES